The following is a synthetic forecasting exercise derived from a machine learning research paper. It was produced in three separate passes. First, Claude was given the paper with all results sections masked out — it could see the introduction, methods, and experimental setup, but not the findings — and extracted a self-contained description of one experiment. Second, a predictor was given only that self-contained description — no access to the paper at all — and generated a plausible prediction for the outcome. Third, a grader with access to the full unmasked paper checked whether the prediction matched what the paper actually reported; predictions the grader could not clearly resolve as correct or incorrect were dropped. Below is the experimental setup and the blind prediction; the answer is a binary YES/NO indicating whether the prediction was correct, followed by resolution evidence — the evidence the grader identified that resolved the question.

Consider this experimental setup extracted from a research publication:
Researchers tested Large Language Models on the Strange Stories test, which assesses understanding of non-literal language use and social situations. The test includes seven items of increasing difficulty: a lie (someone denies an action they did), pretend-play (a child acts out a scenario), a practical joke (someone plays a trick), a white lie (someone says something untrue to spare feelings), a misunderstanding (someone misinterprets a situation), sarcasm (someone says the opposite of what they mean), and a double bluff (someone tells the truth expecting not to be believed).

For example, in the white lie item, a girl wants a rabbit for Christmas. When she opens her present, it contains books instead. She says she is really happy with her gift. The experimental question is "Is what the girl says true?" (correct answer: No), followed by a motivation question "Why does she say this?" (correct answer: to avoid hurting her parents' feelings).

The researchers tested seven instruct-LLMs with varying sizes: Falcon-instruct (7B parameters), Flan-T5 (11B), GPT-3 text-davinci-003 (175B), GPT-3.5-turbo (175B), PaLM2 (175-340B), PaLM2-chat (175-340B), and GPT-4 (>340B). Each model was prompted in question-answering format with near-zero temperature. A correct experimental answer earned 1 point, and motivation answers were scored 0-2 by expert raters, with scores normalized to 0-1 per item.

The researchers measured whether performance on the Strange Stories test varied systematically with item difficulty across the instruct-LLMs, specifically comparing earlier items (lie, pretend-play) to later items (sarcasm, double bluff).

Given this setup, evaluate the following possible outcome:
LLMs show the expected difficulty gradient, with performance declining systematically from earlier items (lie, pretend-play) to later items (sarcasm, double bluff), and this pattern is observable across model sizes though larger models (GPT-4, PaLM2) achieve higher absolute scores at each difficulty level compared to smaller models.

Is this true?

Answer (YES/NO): NO